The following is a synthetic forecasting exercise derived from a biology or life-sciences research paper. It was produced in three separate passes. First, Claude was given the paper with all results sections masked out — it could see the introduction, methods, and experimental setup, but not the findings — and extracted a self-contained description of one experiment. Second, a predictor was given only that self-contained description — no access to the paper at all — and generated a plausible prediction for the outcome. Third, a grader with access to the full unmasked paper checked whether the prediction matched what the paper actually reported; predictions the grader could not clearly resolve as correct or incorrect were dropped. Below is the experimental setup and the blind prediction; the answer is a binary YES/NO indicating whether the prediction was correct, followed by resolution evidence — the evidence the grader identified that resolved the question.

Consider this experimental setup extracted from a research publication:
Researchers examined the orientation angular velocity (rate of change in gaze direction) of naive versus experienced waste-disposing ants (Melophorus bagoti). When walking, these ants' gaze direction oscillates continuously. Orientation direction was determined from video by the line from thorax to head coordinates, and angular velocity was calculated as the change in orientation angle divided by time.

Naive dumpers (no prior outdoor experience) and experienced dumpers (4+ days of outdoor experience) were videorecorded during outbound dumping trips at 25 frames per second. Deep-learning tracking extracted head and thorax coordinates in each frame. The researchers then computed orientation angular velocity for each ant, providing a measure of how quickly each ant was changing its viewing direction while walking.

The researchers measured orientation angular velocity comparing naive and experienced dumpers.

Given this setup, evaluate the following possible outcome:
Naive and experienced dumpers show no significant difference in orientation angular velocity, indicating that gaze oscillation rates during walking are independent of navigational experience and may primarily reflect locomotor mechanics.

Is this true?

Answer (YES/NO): YES